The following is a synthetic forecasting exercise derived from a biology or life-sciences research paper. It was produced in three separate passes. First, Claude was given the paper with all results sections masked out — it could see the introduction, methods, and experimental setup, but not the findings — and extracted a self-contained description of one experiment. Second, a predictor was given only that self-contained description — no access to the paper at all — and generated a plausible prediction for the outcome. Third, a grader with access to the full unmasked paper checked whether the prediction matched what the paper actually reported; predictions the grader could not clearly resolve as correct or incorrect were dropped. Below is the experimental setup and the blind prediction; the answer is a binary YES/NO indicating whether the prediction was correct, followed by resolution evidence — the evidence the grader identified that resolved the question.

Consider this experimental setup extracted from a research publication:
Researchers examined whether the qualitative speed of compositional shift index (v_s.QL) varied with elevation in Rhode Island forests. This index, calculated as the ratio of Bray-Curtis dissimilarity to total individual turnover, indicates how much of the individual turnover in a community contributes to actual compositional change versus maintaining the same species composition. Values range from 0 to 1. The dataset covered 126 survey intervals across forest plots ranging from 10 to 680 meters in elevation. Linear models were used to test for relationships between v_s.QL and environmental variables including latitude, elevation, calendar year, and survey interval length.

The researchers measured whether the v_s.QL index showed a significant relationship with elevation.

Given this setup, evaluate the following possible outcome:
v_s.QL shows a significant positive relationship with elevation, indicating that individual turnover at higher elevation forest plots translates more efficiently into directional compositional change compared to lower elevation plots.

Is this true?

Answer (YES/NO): YES